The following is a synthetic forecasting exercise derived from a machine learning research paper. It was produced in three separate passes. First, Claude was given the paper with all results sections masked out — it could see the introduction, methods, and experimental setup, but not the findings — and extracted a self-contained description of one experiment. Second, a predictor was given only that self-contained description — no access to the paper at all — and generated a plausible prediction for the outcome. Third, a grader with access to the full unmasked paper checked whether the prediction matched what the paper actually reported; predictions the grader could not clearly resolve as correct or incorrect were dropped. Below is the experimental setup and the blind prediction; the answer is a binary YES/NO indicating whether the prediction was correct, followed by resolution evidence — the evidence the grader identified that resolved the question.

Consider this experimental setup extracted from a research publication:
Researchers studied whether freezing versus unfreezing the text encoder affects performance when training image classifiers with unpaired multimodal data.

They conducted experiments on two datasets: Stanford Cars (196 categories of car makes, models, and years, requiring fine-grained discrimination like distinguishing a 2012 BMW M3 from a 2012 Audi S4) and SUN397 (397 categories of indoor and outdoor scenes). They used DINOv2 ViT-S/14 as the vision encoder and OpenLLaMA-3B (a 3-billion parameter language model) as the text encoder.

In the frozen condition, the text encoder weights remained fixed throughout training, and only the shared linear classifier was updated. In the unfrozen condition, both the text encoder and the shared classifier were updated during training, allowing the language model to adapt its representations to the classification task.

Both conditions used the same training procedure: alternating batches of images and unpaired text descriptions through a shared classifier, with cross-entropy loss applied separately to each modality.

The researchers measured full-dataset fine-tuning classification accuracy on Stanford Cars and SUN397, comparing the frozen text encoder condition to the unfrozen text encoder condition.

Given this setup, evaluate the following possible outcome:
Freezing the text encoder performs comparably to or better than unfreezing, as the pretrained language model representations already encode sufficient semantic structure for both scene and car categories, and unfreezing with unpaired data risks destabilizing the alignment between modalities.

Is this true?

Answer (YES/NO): YES